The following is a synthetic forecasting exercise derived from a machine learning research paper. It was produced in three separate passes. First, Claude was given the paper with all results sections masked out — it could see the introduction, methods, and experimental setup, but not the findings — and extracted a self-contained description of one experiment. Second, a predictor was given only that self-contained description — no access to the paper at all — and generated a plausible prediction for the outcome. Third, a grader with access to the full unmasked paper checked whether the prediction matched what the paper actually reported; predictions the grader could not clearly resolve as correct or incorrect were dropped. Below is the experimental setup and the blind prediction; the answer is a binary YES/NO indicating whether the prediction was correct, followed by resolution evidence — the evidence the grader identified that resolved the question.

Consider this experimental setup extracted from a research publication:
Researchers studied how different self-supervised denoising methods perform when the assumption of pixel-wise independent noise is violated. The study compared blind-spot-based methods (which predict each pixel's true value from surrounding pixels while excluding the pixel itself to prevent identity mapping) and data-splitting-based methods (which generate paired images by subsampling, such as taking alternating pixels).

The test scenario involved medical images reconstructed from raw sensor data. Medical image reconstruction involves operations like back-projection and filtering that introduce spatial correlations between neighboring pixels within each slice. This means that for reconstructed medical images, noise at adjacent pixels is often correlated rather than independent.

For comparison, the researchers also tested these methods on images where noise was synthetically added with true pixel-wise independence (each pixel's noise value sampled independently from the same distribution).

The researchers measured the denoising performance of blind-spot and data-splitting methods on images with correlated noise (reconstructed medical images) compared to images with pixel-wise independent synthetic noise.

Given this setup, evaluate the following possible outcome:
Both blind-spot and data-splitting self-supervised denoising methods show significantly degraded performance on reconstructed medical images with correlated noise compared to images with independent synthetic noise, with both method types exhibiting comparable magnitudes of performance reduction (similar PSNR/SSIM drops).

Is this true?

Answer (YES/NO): NO